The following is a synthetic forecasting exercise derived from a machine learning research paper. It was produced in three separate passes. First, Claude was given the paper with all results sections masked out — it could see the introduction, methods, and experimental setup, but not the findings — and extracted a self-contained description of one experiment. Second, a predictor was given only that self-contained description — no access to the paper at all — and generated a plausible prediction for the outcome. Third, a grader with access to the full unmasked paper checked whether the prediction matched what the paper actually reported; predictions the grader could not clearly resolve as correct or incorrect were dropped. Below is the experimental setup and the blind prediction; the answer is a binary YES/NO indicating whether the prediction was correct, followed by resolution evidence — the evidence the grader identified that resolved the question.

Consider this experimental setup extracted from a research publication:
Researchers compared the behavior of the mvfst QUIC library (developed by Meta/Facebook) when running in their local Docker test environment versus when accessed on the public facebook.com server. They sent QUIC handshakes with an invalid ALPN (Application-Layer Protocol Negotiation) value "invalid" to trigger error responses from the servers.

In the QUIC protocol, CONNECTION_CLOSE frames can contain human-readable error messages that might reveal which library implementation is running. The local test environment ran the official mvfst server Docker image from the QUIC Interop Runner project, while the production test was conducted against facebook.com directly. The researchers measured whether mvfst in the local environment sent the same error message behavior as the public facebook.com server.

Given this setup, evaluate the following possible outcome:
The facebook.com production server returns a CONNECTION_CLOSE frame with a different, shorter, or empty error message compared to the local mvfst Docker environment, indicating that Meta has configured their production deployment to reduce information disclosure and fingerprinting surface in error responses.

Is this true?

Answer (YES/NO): NO